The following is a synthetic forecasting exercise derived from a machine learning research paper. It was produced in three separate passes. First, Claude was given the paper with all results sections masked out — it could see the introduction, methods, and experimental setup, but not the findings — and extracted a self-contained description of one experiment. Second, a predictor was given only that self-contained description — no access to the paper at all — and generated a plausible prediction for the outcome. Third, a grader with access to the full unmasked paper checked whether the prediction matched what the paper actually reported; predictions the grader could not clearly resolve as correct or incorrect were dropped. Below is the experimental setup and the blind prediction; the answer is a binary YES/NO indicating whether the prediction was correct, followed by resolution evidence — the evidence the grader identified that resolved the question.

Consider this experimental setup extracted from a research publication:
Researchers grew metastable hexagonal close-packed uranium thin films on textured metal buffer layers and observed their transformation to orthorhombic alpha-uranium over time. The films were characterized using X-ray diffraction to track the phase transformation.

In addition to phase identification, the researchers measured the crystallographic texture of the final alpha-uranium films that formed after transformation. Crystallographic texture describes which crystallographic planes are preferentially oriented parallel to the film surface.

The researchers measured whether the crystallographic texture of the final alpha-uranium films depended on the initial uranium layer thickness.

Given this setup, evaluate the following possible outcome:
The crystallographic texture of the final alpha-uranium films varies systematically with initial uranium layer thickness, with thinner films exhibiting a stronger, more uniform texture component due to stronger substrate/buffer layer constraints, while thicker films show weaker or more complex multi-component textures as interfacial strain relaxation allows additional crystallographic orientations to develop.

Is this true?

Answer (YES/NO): YES